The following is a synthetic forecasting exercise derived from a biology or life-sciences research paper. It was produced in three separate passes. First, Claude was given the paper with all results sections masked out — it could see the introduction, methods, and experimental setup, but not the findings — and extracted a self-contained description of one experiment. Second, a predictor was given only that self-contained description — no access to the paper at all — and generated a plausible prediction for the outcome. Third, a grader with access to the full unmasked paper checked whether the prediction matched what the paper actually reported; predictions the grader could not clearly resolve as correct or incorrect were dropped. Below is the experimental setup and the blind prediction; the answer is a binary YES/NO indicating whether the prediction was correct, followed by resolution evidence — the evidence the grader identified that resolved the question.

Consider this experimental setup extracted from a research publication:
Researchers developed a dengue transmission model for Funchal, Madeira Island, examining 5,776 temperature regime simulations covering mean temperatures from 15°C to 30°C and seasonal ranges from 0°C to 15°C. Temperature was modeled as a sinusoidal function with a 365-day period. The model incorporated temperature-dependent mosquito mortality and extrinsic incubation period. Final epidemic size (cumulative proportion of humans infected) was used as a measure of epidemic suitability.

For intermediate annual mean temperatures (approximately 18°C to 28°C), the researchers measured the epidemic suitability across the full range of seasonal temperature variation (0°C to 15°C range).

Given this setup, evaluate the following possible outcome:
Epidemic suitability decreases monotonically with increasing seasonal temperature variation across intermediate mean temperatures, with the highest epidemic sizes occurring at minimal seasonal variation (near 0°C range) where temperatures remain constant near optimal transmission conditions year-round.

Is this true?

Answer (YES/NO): NO